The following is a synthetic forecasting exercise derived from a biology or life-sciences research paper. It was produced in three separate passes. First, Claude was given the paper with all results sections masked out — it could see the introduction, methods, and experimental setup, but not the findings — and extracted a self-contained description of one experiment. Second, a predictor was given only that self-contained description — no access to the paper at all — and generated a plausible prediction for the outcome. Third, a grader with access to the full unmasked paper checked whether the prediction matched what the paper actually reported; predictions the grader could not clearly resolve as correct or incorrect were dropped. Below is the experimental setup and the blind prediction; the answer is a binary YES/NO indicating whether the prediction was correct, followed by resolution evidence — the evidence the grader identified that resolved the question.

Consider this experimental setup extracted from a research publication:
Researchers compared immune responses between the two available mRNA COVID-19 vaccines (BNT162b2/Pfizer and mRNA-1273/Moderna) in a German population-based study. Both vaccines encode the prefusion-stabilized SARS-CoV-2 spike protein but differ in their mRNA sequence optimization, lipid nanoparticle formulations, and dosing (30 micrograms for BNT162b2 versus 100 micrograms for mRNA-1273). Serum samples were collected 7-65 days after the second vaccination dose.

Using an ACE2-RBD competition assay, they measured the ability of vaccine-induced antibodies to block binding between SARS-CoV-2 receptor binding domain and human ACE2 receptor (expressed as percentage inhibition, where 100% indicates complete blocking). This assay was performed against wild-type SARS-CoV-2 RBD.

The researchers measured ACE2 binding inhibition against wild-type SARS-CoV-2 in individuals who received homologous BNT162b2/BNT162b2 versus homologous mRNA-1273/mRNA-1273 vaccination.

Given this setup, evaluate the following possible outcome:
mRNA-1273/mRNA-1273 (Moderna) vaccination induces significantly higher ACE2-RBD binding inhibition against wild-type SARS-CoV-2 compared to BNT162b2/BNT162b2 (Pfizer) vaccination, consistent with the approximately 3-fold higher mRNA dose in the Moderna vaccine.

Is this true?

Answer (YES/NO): YES